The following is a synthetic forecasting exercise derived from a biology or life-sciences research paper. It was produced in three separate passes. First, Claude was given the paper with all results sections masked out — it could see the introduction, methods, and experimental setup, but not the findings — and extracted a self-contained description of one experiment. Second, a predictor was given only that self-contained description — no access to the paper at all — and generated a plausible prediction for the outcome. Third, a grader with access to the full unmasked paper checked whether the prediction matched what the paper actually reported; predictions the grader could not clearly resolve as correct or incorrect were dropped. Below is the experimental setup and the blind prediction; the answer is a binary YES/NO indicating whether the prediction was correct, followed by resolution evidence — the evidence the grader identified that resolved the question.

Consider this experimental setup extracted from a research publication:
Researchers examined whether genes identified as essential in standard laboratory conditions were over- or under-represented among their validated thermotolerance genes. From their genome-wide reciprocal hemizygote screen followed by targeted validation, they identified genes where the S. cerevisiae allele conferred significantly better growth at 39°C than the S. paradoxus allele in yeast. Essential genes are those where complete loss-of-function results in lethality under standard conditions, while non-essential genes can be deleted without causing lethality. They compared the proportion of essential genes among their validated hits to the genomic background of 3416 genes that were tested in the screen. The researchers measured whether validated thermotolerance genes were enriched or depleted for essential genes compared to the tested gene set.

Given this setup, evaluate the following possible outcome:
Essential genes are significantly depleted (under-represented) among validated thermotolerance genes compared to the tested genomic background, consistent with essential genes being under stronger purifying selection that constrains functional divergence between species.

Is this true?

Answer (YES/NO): NO